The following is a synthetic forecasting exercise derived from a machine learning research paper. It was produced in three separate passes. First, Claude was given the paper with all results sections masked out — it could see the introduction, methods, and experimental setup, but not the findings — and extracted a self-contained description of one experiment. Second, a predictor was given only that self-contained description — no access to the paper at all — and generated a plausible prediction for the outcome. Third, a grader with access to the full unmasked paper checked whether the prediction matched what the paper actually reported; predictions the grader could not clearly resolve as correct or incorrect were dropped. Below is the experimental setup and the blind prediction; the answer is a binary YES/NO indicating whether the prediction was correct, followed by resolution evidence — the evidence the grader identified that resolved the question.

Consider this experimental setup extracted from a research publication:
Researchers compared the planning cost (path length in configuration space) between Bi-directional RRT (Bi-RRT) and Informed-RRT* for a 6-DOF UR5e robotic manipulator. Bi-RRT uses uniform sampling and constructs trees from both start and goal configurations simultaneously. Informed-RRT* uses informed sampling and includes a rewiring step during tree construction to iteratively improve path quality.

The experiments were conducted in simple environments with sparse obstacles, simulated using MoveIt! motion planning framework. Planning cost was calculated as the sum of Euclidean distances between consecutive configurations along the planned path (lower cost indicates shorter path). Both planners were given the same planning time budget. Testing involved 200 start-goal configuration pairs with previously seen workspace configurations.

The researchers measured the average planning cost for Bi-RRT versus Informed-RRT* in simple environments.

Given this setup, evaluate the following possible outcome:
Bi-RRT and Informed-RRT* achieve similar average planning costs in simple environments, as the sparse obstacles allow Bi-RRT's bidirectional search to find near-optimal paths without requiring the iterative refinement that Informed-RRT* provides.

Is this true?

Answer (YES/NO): NO